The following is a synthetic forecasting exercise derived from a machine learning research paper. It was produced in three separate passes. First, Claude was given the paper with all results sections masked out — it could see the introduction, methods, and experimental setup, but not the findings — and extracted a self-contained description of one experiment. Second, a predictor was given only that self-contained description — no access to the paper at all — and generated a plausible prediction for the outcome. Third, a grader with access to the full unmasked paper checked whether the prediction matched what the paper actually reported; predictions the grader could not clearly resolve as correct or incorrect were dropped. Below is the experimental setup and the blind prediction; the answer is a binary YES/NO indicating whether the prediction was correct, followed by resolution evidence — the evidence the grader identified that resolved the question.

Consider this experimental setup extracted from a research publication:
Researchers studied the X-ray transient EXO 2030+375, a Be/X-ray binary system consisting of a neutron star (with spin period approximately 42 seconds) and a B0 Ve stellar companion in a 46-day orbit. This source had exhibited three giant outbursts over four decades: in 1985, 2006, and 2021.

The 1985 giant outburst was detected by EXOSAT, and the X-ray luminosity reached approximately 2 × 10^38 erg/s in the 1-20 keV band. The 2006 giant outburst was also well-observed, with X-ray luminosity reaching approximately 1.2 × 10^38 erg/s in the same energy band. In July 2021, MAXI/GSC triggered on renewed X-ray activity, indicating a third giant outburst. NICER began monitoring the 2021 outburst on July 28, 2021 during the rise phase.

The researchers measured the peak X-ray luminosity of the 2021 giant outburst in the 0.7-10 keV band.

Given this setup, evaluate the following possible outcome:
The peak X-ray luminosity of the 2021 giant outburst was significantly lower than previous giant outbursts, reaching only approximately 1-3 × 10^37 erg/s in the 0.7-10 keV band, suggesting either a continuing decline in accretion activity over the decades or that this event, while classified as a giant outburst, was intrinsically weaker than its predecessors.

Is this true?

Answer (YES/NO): NO